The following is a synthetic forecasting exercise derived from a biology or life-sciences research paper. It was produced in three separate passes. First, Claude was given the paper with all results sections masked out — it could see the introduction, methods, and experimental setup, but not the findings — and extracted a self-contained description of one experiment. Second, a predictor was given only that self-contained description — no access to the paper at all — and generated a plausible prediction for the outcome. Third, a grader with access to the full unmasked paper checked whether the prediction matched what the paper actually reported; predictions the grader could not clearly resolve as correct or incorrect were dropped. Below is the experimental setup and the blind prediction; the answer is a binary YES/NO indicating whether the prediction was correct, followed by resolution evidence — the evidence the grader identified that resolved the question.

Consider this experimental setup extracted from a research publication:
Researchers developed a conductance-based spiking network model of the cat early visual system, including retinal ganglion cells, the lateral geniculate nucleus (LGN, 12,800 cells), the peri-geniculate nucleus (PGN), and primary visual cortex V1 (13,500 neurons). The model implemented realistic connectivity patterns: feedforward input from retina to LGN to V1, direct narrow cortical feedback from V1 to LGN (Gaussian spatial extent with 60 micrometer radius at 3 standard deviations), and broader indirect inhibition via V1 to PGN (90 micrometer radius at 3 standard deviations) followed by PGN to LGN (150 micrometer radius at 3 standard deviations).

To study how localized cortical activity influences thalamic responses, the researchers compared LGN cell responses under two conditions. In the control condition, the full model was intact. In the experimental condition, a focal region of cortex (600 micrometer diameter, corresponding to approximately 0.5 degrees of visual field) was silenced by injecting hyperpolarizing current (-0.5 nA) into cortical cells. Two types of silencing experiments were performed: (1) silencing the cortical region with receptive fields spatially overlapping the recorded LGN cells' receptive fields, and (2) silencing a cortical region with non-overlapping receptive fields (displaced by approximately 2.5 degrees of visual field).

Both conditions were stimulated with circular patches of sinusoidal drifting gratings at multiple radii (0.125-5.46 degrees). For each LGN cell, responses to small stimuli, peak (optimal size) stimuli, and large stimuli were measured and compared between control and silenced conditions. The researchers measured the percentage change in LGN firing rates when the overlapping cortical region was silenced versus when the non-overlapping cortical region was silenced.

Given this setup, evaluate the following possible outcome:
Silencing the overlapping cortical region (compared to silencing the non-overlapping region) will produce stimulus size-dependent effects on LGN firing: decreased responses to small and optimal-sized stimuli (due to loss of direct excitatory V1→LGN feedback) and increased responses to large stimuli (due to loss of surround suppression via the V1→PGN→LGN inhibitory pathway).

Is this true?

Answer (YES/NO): NO